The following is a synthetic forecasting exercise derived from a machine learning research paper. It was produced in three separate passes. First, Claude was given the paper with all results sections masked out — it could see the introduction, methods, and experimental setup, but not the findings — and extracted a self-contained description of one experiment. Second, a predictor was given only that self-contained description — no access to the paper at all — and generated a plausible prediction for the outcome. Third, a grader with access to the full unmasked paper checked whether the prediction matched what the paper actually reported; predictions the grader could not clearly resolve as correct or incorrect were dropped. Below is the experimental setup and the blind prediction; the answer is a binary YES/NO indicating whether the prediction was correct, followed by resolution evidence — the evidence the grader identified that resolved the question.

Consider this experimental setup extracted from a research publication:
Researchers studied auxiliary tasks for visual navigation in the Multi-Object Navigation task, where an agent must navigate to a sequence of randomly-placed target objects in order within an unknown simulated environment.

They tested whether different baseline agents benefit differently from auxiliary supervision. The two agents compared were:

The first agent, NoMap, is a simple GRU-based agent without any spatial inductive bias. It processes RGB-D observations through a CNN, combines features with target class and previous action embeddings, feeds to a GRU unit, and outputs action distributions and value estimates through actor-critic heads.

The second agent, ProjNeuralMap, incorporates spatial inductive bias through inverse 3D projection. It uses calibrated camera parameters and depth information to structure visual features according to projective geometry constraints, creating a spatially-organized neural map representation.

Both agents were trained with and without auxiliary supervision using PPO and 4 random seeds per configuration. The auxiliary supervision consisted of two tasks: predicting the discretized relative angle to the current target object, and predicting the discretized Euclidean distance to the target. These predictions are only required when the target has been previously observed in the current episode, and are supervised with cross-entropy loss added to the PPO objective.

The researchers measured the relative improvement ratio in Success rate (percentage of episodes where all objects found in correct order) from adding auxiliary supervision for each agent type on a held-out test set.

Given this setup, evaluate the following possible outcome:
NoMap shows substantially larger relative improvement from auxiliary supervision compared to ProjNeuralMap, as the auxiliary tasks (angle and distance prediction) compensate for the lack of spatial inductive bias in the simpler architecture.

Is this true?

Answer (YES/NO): YES